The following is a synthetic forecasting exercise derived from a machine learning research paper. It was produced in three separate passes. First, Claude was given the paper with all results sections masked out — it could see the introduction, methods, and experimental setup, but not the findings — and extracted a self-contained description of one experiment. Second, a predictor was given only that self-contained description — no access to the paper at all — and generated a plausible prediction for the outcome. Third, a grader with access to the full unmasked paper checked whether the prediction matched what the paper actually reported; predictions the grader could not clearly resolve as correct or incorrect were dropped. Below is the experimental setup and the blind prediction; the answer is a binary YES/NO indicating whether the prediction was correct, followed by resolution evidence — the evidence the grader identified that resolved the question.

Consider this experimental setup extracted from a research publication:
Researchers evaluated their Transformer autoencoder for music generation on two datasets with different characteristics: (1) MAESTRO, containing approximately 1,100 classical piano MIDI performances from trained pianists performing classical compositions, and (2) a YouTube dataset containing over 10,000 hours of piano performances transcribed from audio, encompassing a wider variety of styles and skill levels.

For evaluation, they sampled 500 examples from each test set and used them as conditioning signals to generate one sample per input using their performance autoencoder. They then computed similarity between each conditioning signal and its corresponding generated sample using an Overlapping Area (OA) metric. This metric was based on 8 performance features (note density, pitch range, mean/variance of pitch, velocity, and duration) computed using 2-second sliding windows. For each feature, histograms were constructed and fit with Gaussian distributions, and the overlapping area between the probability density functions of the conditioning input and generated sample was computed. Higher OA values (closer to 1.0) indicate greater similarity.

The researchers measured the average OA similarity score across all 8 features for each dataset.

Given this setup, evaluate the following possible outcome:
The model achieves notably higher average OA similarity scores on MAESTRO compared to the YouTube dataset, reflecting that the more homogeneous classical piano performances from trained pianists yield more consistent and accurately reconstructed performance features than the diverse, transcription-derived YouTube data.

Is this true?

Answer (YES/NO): NO